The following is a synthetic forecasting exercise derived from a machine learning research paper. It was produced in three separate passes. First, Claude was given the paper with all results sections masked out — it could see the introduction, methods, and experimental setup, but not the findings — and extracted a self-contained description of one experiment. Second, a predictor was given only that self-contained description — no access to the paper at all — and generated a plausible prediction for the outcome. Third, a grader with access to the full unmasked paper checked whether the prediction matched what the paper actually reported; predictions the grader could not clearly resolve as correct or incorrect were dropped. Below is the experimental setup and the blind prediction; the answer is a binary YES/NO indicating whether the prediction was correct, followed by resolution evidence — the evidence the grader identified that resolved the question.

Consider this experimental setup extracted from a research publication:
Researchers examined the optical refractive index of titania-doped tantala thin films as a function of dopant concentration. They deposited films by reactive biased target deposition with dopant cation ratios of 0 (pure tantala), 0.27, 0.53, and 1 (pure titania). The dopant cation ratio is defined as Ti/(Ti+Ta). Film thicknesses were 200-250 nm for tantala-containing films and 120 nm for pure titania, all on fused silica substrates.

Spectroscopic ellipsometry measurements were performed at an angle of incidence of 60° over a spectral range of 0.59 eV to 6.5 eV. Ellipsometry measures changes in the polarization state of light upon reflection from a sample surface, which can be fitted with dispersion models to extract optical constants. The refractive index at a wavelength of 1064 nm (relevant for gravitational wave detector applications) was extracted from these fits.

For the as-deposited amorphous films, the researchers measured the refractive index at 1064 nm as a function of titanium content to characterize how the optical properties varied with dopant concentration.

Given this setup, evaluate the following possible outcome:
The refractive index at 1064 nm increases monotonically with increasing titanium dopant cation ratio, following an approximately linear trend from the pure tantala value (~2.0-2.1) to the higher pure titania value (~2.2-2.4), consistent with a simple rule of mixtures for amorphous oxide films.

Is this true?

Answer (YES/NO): NO